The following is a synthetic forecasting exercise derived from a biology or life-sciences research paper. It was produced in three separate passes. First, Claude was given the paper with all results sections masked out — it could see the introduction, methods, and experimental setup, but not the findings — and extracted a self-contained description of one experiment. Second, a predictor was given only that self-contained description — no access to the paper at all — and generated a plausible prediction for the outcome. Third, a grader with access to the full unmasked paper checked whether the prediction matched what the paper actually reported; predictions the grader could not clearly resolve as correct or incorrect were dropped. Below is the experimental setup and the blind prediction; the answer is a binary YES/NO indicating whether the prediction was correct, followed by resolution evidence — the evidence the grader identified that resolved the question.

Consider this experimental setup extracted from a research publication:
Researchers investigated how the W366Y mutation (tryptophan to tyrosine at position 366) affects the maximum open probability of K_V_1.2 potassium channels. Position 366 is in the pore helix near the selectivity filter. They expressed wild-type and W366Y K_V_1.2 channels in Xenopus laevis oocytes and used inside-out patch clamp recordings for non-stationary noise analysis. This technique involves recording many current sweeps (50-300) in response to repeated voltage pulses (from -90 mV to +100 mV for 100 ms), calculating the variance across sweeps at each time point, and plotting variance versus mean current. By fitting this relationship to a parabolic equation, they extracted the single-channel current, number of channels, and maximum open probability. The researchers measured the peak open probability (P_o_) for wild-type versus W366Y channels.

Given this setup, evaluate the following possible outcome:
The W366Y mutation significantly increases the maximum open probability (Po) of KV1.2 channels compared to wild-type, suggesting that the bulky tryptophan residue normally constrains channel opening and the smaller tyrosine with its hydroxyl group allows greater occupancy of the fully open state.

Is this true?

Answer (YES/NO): NO